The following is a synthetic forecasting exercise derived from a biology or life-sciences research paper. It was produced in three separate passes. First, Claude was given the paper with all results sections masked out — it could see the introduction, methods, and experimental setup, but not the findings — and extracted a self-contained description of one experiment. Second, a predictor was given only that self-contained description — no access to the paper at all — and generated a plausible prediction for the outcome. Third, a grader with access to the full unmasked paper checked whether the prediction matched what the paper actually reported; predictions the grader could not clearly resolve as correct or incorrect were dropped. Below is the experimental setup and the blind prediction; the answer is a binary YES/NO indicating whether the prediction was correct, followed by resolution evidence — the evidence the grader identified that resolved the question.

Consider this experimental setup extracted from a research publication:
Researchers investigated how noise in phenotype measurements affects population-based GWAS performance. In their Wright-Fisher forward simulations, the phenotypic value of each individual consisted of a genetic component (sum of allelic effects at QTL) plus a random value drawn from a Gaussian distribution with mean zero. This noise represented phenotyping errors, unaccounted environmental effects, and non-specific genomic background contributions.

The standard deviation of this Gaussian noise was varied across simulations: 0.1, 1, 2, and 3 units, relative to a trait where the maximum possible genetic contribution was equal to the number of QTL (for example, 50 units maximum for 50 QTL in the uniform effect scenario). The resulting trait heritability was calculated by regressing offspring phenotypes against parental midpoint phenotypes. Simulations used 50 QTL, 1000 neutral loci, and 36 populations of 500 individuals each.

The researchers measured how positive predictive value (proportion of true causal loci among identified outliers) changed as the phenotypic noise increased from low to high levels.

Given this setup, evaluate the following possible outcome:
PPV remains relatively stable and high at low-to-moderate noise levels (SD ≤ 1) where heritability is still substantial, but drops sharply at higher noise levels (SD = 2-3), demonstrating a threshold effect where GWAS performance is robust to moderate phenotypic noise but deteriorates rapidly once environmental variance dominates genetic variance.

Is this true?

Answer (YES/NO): NO